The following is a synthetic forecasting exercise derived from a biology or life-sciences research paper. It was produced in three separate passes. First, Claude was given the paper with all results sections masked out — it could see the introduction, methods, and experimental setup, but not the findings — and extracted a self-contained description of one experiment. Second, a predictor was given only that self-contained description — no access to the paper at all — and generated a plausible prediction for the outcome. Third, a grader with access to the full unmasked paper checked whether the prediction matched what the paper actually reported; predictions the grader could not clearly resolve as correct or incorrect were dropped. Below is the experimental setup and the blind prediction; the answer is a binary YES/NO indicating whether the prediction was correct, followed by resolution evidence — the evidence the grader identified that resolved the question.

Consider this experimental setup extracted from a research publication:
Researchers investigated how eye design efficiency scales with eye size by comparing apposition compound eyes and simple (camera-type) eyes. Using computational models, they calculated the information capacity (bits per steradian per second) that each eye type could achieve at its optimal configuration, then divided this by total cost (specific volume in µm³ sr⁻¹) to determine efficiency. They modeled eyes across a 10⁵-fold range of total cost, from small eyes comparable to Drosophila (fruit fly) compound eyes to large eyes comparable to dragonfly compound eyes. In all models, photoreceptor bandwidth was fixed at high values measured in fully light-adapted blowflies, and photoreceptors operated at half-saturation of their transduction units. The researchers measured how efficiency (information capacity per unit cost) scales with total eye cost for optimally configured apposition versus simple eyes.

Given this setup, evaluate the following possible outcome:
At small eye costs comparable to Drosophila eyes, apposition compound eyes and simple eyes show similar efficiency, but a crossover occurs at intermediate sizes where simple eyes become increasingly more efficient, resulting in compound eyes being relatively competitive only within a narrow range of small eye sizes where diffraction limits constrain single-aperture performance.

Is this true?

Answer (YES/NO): NO